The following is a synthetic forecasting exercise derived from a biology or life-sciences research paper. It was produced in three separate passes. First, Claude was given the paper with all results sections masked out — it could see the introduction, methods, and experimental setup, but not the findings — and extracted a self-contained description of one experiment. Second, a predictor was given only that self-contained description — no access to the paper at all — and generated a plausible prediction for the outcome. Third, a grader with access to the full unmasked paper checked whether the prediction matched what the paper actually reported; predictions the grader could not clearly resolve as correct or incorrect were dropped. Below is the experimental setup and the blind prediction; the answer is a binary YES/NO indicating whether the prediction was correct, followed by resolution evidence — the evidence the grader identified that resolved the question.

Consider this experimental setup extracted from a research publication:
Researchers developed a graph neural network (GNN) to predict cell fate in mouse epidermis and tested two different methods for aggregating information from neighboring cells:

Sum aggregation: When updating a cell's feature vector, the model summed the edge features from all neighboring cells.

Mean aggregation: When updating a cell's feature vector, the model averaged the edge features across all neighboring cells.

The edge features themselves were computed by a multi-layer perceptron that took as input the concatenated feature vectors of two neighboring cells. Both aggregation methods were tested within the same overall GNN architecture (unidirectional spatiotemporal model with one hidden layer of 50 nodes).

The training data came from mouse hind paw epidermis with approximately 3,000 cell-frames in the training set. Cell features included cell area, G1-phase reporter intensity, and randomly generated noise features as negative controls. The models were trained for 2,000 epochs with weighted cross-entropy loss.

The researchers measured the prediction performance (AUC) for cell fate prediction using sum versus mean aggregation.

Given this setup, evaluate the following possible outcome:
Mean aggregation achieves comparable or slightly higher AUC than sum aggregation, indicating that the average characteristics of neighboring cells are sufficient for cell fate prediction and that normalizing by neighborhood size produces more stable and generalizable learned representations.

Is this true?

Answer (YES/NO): YES